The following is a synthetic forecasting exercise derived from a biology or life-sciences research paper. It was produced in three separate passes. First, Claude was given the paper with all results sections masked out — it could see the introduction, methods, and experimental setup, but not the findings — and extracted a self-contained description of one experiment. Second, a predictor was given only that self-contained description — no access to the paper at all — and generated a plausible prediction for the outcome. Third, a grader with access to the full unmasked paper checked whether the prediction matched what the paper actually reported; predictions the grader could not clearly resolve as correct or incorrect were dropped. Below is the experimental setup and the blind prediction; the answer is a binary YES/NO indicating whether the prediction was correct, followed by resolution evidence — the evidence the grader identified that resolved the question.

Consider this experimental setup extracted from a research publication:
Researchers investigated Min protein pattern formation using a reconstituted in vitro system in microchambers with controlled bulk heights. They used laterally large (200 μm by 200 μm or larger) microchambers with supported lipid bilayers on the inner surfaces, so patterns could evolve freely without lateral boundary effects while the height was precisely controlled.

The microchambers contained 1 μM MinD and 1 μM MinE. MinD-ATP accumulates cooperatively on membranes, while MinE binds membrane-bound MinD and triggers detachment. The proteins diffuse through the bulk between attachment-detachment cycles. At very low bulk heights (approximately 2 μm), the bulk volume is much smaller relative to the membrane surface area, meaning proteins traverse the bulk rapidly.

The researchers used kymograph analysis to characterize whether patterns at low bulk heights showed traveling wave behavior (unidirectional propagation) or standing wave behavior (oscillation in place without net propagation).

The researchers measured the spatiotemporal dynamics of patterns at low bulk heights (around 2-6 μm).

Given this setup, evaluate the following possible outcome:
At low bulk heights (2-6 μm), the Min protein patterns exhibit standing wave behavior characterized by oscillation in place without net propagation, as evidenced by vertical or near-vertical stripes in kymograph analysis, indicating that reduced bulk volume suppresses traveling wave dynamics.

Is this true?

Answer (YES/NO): NO